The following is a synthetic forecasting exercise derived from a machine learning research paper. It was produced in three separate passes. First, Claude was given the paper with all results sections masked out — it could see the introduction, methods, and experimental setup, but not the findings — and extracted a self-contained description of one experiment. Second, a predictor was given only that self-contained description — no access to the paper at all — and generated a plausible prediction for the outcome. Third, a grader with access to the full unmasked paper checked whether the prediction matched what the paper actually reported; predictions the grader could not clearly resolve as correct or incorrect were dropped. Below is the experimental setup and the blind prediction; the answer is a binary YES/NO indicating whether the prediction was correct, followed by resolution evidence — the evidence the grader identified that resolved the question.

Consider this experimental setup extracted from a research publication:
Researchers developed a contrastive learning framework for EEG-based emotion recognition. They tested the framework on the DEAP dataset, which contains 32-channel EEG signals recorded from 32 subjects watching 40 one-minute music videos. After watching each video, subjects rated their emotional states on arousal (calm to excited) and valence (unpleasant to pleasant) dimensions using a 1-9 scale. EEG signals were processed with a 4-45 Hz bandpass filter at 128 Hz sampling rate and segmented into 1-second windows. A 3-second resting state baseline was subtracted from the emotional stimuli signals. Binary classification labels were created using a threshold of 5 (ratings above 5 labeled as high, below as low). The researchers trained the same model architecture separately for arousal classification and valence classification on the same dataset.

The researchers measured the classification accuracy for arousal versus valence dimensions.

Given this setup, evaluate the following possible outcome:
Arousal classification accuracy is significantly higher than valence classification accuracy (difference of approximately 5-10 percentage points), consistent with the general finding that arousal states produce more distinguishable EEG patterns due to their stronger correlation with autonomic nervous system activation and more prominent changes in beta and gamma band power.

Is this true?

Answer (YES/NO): NO